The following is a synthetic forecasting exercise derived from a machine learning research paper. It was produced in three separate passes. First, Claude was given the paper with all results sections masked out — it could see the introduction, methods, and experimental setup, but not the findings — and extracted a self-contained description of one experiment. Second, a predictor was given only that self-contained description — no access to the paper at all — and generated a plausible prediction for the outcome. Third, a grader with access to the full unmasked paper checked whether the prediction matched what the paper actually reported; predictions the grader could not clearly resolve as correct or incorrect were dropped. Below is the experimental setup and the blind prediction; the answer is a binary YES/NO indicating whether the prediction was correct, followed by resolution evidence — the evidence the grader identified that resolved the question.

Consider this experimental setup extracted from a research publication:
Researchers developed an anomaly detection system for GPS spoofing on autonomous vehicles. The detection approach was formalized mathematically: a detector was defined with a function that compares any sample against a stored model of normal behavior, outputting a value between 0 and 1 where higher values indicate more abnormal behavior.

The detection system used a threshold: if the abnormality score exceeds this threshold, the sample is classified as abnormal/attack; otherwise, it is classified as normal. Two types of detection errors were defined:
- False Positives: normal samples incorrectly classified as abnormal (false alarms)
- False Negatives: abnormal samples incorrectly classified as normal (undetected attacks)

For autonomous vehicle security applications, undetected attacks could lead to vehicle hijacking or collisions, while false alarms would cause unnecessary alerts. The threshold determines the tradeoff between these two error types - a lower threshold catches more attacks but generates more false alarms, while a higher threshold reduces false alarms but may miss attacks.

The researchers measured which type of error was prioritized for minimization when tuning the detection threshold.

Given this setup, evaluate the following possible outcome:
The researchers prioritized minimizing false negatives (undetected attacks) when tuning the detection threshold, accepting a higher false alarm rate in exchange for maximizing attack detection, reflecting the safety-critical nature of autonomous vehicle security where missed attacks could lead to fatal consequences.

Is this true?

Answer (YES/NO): YES